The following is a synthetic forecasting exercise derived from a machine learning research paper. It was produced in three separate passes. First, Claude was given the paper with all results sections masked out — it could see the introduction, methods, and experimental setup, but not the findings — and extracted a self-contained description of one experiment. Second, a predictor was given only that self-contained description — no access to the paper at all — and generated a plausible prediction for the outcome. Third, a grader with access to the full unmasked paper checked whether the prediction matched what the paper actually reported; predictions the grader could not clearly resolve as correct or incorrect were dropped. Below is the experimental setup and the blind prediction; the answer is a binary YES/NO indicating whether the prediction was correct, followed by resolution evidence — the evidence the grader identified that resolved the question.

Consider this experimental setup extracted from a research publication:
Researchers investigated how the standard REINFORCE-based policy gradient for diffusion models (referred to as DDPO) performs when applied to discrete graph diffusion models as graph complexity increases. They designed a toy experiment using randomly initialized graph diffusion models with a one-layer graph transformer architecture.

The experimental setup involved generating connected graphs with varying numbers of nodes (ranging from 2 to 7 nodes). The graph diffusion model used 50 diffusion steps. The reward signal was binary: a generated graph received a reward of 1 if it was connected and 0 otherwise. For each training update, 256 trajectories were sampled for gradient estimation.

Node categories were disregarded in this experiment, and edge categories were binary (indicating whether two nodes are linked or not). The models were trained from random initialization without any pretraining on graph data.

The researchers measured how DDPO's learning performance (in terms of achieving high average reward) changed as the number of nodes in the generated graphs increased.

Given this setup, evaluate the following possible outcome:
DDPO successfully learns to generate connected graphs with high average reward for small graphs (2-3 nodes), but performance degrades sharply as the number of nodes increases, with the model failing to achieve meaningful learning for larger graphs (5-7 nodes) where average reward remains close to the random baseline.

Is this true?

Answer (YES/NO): YES